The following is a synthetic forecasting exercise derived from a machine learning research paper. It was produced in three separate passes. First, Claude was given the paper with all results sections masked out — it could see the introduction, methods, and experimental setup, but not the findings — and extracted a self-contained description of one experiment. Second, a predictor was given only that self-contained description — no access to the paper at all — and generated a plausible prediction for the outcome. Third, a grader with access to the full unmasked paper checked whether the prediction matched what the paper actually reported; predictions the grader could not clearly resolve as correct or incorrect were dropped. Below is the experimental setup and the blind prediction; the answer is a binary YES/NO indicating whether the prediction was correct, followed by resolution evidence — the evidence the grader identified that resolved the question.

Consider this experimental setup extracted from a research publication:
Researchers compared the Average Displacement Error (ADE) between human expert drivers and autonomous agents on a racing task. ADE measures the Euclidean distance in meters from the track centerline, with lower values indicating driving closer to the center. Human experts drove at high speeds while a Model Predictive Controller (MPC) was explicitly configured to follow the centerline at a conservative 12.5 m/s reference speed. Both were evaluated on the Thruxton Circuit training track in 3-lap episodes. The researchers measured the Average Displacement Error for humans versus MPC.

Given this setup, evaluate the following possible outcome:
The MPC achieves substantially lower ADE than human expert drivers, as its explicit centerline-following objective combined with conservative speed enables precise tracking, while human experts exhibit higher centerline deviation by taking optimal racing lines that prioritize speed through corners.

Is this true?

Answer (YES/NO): YES